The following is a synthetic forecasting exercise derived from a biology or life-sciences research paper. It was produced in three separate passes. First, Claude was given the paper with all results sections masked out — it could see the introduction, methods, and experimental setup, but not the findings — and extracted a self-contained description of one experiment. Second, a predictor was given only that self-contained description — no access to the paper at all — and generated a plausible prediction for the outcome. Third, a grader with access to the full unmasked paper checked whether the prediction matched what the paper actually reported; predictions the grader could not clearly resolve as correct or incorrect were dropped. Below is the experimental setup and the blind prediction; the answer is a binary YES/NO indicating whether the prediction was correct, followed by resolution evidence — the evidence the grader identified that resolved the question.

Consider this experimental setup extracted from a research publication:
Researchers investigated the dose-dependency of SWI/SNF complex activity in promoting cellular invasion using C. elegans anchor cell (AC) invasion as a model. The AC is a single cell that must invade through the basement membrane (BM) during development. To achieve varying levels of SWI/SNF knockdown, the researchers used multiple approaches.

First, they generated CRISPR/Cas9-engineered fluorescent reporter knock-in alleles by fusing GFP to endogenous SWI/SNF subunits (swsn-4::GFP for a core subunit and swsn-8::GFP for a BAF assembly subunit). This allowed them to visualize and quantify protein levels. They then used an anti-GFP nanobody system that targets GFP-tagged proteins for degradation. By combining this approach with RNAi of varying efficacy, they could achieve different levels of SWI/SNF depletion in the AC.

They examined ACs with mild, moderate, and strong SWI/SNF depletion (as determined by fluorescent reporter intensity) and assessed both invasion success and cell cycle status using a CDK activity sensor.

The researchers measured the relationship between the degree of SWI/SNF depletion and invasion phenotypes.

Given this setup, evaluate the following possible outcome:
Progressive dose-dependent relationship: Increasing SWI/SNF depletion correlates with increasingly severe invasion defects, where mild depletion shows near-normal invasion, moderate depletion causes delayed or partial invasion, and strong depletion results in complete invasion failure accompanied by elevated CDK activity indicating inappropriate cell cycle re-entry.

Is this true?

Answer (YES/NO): NO